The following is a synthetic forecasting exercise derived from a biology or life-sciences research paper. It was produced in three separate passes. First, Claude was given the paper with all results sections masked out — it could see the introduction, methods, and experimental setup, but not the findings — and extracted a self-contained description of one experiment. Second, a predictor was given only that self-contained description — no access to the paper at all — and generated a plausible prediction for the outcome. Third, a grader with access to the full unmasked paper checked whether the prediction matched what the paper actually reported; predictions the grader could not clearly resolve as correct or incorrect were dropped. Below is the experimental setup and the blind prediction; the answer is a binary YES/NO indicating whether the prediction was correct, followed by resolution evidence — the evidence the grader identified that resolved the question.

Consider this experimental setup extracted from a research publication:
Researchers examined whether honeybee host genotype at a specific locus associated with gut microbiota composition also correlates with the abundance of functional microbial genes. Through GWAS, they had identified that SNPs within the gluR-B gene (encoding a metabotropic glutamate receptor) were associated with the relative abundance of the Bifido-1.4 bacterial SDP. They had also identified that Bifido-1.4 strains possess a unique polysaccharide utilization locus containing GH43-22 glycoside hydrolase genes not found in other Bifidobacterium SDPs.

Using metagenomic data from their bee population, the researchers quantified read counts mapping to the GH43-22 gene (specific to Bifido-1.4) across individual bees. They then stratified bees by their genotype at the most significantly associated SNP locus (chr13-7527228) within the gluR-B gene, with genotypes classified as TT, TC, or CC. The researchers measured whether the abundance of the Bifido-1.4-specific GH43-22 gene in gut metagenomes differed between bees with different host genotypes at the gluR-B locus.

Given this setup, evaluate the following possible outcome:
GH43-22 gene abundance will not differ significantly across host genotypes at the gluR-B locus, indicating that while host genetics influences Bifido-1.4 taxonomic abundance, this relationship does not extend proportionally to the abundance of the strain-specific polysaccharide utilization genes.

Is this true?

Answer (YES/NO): NO